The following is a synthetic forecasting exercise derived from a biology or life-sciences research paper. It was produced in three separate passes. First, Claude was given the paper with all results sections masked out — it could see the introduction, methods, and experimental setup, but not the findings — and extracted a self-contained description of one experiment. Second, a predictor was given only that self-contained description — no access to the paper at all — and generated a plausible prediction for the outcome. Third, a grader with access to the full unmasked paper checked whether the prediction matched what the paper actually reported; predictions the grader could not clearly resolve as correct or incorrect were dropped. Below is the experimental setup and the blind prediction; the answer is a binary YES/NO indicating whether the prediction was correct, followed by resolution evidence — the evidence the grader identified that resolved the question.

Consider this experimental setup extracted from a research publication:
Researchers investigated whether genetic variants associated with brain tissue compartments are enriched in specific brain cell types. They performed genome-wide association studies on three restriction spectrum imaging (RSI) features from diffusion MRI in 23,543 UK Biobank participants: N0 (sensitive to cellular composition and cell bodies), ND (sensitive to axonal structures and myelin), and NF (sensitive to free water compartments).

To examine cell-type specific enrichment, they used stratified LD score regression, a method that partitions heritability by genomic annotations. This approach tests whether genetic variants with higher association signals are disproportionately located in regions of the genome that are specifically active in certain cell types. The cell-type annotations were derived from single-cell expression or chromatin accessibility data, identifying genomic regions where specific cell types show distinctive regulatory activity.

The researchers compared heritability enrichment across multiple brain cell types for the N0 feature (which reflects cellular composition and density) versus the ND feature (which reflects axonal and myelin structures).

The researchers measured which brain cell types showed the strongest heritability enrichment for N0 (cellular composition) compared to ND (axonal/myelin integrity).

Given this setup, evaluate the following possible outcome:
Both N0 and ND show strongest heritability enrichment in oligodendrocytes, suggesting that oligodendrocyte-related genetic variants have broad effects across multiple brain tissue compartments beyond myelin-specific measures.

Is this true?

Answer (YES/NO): NO